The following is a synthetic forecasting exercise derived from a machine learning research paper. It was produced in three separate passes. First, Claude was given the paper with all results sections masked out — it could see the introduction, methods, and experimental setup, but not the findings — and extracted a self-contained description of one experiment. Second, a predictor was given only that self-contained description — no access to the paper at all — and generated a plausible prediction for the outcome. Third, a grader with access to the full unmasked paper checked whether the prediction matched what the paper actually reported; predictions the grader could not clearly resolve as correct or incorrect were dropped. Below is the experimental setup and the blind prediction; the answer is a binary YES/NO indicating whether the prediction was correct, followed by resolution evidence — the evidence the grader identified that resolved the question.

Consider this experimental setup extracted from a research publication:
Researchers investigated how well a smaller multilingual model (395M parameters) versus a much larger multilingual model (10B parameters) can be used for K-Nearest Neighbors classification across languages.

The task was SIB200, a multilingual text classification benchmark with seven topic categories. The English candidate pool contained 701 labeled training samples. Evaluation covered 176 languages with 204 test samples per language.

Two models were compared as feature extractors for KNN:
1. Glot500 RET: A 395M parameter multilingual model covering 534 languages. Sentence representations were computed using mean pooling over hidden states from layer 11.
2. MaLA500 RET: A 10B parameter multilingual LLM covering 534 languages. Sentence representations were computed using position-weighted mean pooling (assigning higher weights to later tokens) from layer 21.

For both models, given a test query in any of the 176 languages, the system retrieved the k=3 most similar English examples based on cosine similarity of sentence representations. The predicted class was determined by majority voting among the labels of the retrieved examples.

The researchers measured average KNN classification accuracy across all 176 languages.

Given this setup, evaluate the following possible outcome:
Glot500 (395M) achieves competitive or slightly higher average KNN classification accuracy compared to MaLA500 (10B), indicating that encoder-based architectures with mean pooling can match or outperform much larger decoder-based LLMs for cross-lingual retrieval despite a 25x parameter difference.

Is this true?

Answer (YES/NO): NO